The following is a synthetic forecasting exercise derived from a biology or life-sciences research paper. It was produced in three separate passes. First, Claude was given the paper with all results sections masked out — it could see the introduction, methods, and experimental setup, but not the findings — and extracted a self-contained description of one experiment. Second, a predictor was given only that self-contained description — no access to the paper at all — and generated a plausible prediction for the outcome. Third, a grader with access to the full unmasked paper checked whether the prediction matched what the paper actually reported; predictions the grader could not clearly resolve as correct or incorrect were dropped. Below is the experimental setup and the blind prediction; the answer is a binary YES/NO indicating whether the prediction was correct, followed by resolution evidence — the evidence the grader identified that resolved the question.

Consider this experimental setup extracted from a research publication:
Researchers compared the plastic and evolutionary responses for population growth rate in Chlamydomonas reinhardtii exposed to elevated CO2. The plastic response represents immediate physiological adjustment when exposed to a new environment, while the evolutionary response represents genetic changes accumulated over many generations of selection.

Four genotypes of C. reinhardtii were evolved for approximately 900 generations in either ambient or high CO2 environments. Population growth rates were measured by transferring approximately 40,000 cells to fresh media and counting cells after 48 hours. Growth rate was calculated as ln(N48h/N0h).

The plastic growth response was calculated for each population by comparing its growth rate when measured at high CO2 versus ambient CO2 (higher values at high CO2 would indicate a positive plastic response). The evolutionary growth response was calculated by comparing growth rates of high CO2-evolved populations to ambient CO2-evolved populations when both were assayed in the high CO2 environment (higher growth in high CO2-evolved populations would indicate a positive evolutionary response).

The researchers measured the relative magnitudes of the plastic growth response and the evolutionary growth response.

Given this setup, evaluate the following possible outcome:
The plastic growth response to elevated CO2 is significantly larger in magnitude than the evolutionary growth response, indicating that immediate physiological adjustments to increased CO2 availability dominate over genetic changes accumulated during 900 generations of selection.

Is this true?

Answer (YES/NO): NO